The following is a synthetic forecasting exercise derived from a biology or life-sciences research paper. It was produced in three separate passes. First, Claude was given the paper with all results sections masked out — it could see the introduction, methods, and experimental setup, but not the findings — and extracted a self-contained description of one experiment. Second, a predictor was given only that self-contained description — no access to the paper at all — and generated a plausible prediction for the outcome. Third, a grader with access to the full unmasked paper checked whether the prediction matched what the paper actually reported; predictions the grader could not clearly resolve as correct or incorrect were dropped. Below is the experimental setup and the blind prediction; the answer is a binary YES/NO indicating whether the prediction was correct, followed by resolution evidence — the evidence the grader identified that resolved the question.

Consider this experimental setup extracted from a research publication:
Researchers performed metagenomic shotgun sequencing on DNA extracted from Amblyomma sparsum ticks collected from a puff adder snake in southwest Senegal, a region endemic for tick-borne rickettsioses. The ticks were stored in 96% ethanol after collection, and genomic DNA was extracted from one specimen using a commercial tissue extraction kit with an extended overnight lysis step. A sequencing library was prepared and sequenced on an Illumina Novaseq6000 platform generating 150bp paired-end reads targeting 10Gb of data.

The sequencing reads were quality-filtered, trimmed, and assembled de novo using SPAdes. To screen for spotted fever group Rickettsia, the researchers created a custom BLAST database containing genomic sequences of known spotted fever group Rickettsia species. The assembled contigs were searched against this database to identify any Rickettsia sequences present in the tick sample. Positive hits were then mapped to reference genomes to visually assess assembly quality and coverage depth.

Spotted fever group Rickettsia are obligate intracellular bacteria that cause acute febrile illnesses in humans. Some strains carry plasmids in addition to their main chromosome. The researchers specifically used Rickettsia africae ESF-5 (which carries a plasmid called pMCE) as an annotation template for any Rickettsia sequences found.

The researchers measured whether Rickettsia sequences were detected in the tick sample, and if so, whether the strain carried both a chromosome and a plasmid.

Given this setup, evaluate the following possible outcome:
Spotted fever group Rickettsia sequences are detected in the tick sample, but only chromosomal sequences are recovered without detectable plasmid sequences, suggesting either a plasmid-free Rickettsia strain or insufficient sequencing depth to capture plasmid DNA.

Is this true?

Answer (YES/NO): NO